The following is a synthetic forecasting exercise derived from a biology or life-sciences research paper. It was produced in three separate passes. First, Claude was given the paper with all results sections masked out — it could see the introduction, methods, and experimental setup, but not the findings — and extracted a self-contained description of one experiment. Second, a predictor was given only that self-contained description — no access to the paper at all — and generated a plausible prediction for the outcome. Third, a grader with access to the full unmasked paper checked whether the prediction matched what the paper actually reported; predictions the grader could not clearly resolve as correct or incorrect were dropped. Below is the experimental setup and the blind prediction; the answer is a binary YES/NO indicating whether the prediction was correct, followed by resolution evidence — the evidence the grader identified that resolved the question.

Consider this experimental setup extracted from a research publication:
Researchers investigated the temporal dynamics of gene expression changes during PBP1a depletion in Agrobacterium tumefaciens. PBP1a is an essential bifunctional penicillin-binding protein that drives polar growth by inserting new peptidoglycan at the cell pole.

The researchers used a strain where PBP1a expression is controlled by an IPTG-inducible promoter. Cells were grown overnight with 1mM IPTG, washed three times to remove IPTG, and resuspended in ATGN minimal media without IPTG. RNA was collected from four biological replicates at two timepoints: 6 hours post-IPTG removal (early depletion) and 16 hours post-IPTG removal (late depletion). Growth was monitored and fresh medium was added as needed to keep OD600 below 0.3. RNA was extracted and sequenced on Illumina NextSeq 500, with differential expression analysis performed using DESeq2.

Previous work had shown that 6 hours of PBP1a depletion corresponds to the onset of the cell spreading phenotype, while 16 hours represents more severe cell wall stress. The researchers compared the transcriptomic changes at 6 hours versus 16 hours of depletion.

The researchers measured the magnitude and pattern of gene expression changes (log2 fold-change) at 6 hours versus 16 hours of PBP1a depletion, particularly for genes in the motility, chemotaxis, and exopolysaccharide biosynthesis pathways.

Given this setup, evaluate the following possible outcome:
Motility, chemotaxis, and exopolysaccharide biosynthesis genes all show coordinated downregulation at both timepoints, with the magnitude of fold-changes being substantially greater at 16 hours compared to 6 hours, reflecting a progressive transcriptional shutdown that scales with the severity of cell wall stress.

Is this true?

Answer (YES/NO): NO